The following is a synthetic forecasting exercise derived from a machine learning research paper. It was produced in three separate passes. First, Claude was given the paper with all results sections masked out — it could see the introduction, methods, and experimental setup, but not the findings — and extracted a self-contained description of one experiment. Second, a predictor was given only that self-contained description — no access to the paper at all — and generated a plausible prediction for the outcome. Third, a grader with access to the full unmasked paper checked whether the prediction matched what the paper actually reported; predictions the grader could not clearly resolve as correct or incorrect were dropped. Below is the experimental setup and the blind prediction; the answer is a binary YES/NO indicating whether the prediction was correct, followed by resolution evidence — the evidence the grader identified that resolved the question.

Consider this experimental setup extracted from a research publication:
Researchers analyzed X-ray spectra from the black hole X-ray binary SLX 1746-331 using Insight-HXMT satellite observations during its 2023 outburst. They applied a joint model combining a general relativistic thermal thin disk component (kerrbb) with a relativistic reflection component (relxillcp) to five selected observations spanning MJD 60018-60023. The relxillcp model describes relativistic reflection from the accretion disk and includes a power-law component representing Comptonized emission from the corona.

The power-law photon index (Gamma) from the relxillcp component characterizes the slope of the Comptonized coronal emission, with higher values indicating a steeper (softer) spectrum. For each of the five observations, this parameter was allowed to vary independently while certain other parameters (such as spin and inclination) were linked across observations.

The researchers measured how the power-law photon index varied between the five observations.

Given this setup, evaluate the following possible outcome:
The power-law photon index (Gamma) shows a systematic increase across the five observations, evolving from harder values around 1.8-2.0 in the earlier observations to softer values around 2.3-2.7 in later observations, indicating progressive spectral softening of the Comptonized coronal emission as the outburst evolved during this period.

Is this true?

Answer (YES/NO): NO